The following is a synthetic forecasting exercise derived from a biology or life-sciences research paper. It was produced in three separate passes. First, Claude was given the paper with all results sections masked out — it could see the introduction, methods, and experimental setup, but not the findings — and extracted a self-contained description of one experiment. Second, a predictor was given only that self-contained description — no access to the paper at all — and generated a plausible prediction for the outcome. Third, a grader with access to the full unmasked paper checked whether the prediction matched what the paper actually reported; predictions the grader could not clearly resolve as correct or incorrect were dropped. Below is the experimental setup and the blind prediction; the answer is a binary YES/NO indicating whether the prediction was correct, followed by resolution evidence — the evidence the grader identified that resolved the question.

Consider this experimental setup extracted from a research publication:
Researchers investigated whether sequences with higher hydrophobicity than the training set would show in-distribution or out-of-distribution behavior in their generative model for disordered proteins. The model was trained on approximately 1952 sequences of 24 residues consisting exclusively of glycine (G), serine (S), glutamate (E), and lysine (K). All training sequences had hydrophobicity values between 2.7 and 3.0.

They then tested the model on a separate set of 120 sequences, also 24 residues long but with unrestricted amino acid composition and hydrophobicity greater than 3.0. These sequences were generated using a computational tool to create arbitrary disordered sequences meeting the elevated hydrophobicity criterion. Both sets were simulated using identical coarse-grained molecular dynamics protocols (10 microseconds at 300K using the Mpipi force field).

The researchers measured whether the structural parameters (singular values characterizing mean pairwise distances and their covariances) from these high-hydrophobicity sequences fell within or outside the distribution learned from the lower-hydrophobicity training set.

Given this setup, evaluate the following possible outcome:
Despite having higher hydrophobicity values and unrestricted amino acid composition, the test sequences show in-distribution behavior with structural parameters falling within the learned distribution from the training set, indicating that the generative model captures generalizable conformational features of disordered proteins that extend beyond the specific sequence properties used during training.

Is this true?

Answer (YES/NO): NO